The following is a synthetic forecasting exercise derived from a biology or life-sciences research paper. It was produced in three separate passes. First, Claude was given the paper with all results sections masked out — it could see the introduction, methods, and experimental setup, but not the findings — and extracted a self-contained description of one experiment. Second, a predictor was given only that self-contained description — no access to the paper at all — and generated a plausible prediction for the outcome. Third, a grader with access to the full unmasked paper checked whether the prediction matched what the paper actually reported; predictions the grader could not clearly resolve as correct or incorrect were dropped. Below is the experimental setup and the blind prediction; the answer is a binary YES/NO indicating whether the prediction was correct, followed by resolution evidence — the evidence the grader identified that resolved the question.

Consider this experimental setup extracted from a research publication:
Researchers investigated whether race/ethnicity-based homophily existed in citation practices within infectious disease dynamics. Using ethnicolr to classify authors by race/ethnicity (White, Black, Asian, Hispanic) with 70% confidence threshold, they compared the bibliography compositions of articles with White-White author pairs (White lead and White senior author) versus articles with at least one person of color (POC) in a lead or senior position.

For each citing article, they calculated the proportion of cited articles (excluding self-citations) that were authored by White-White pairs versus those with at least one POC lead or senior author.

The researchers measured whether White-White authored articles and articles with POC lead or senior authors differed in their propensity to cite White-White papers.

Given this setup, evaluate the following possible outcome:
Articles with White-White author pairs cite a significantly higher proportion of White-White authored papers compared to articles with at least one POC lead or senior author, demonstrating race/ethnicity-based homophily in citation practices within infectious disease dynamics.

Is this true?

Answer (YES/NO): NO